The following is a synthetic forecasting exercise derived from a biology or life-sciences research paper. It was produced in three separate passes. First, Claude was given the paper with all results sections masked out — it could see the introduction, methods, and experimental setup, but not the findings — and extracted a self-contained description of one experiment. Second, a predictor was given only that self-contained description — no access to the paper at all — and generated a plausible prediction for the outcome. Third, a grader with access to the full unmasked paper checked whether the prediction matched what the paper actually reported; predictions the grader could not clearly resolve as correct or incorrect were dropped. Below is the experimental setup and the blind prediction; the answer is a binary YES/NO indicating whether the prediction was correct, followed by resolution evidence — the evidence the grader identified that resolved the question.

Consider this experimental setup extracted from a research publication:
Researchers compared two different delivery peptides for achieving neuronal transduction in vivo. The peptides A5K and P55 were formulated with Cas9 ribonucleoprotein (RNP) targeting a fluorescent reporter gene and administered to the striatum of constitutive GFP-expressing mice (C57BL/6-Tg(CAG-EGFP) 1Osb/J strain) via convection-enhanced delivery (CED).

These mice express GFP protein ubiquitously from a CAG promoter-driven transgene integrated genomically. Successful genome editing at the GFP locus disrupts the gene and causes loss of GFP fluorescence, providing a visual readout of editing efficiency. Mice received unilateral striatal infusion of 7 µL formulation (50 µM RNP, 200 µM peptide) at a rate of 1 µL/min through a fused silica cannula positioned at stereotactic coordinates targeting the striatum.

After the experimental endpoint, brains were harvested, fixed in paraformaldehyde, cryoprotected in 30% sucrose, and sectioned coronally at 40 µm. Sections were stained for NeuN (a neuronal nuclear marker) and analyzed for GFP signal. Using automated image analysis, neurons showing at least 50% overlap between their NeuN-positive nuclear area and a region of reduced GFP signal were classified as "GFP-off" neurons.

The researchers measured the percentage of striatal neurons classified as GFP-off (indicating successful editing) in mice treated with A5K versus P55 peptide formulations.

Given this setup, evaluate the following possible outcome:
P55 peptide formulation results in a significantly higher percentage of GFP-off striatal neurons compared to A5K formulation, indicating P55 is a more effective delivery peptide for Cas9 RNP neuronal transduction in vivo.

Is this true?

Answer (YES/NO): NO